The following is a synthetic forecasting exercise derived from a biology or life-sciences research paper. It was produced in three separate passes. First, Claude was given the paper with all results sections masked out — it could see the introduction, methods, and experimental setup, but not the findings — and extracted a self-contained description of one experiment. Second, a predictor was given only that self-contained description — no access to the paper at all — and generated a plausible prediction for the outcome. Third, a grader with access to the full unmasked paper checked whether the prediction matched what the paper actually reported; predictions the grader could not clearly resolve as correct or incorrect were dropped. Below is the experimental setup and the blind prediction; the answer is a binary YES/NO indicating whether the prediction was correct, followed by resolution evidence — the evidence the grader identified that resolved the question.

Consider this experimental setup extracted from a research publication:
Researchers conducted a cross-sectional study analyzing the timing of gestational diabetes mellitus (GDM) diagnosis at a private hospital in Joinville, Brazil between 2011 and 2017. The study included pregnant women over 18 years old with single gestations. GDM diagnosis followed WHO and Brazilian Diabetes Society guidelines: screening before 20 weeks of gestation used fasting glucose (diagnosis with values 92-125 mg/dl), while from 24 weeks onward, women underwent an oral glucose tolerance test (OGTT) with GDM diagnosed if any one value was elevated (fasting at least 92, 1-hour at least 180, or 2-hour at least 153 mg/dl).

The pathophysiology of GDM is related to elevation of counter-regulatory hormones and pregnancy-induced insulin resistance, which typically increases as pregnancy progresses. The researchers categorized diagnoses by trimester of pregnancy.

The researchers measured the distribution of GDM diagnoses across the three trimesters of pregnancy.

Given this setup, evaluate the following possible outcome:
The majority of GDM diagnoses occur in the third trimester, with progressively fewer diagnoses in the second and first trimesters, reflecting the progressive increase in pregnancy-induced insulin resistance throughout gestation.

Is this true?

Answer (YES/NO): YES